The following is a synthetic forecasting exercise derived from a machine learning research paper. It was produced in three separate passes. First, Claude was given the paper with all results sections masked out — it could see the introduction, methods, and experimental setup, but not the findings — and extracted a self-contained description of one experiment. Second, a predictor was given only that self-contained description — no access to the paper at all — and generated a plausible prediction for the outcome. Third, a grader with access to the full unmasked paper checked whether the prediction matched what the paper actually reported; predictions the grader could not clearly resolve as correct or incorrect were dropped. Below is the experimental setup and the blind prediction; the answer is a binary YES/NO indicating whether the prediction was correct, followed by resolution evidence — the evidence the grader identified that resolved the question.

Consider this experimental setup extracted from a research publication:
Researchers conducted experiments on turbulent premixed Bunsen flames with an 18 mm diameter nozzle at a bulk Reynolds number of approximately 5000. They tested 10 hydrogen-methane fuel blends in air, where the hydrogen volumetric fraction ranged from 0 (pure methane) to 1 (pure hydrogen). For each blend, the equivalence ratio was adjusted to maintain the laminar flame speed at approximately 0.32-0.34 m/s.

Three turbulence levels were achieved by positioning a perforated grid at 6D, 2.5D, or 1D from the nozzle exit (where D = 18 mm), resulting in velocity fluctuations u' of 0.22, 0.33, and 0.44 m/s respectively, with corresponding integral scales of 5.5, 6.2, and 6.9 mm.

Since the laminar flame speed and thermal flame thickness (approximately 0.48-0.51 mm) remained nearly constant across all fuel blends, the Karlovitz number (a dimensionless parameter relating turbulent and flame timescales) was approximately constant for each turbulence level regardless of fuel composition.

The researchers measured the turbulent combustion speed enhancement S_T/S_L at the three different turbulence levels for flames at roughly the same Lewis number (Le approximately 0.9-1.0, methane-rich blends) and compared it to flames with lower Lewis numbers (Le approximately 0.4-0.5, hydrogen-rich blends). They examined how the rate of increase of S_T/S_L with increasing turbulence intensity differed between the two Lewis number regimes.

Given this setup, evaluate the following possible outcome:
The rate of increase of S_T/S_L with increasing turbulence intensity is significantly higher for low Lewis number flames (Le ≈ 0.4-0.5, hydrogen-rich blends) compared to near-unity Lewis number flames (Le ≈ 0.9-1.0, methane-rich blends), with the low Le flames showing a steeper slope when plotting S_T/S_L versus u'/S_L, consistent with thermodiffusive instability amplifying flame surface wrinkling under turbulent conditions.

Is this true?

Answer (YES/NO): NO